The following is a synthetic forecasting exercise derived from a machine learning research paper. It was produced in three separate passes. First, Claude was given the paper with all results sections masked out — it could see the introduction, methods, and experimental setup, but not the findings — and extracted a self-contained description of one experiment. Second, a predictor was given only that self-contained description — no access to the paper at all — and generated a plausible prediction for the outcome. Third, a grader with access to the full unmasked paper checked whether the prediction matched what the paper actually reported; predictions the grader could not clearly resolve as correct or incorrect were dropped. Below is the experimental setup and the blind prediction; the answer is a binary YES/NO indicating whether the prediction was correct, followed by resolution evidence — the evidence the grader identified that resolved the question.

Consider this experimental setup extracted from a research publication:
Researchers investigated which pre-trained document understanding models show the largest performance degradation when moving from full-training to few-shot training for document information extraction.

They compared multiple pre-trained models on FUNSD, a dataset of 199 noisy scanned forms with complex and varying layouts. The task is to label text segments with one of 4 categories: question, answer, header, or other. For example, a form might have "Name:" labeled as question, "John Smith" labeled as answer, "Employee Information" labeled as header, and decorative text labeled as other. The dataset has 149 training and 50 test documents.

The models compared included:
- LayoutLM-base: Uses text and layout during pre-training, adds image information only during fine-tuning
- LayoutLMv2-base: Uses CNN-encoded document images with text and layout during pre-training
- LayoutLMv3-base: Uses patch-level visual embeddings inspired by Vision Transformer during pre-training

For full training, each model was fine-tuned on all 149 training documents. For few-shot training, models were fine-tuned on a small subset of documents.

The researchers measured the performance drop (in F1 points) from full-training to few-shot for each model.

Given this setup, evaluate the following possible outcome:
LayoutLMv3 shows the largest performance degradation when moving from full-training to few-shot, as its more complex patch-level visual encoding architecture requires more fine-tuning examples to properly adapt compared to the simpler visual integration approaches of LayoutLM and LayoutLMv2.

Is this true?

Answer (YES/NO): NO